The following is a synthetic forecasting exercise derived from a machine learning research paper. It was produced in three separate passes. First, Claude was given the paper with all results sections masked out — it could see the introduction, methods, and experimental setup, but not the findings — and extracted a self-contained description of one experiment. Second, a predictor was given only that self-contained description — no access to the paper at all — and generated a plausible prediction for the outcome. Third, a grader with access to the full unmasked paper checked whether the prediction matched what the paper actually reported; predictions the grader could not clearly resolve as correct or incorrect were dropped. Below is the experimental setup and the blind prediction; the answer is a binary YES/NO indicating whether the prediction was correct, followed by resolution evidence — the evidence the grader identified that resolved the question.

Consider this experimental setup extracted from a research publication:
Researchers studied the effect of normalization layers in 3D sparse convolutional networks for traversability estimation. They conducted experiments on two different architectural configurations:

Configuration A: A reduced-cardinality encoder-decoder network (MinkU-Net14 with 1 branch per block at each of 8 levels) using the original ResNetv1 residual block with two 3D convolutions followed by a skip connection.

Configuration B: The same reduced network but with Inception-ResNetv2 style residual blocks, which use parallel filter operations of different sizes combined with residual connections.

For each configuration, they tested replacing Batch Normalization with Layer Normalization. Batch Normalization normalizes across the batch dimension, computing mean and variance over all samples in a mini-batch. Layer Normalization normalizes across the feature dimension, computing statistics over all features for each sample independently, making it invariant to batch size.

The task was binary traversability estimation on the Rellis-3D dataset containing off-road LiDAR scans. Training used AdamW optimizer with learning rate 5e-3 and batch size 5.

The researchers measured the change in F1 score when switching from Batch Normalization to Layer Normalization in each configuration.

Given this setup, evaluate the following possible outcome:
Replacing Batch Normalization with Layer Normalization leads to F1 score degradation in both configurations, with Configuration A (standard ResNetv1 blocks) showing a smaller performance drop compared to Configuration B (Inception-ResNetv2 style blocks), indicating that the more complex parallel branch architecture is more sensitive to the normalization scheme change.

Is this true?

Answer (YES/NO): NO